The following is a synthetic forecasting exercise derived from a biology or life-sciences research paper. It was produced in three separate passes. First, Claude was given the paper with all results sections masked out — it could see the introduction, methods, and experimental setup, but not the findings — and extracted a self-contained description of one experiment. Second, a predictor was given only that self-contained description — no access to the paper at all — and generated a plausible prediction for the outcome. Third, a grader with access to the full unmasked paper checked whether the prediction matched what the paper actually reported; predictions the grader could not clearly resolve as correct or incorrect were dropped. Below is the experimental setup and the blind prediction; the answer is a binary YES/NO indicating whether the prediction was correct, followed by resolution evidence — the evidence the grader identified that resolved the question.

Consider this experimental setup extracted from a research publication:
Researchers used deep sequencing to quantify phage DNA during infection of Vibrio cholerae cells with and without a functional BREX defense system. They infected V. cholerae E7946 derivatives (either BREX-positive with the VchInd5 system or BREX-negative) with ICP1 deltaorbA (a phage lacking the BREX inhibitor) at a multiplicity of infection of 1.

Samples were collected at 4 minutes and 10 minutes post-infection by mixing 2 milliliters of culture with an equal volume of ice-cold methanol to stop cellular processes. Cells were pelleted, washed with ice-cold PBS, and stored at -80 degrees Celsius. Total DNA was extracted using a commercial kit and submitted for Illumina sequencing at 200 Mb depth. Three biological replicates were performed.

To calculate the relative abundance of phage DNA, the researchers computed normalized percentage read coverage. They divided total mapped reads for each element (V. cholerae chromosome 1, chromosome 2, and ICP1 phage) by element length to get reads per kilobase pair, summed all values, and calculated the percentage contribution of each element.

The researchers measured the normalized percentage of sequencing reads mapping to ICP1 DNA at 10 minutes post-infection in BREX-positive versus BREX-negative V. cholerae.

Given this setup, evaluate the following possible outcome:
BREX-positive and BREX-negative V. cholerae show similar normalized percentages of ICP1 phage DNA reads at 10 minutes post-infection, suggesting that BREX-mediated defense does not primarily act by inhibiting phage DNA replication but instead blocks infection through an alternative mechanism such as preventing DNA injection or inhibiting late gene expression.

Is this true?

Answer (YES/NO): NO